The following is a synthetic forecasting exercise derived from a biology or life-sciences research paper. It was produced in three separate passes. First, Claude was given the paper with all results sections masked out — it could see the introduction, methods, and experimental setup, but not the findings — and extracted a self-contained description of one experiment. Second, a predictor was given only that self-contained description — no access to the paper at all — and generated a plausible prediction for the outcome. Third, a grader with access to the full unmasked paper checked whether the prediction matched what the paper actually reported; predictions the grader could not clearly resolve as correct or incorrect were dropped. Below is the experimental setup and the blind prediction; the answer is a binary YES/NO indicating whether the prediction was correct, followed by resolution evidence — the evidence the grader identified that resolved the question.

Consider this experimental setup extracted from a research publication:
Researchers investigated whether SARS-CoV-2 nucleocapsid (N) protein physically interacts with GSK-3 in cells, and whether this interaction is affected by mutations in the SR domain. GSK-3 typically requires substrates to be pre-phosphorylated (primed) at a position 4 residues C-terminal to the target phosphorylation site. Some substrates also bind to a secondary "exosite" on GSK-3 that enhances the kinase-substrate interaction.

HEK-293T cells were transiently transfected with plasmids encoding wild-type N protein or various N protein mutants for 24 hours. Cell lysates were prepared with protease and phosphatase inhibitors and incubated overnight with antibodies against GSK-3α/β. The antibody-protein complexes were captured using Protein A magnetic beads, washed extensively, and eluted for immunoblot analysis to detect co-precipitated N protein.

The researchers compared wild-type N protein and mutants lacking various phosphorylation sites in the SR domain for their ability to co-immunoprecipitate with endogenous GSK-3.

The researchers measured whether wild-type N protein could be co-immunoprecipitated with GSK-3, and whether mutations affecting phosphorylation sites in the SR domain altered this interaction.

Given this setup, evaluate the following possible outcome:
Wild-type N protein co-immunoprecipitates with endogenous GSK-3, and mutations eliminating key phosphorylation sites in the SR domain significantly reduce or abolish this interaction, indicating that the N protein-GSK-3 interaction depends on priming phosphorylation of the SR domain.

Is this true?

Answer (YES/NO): YES